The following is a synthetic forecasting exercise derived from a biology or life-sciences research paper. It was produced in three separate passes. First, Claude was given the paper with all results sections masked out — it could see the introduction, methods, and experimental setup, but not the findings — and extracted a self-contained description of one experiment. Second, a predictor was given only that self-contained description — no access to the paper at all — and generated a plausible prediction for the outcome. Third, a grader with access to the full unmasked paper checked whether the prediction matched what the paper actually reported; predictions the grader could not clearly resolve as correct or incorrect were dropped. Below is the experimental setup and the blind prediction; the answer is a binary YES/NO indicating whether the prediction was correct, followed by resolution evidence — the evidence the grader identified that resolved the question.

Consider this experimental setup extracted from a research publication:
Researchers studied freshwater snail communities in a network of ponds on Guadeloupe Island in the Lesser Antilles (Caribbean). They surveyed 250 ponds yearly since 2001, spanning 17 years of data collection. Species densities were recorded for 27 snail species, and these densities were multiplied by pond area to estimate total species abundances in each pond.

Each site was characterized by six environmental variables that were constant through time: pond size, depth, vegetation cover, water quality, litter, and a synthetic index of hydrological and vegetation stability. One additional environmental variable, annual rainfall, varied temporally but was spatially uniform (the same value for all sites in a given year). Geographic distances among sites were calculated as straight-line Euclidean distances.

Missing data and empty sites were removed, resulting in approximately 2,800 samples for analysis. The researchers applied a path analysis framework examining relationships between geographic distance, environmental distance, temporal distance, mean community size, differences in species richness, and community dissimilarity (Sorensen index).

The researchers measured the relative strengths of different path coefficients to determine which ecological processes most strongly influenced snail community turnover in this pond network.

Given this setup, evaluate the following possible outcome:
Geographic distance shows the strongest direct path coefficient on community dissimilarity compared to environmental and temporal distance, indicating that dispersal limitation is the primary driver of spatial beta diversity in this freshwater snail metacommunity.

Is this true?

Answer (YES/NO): NO